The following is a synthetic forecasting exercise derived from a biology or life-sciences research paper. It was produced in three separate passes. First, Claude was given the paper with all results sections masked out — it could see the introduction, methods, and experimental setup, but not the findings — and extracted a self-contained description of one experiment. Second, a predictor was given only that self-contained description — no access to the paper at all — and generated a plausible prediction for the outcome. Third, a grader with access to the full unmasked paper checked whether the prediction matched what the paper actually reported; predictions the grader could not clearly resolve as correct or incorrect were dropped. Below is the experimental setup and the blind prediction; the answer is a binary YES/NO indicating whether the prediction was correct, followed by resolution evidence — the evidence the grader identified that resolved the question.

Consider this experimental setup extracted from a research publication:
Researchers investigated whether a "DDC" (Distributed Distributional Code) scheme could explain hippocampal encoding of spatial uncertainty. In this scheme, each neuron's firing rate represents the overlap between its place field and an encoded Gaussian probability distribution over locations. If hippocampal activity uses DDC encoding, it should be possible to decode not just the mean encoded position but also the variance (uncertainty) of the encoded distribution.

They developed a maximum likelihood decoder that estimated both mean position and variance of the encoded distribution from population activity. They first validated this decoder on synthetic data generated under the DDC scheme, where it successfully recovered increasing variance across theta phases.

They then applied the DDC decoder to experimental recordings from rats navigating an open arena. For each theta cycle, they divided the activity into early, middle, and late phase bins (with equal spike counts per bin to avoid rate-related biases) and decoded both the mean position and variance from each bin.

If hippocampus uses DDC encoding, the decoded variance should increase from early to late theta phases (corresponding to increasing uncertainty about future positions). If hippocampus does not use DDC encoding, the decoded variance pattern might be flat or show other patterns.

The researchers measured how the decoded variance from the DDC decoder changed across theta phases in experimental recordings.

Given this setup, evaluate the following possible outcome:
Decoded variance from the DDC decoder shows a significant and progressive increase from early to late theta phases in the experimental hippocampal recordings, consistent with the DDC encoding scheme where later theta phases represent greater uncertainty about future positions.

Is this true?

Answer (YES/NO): NO